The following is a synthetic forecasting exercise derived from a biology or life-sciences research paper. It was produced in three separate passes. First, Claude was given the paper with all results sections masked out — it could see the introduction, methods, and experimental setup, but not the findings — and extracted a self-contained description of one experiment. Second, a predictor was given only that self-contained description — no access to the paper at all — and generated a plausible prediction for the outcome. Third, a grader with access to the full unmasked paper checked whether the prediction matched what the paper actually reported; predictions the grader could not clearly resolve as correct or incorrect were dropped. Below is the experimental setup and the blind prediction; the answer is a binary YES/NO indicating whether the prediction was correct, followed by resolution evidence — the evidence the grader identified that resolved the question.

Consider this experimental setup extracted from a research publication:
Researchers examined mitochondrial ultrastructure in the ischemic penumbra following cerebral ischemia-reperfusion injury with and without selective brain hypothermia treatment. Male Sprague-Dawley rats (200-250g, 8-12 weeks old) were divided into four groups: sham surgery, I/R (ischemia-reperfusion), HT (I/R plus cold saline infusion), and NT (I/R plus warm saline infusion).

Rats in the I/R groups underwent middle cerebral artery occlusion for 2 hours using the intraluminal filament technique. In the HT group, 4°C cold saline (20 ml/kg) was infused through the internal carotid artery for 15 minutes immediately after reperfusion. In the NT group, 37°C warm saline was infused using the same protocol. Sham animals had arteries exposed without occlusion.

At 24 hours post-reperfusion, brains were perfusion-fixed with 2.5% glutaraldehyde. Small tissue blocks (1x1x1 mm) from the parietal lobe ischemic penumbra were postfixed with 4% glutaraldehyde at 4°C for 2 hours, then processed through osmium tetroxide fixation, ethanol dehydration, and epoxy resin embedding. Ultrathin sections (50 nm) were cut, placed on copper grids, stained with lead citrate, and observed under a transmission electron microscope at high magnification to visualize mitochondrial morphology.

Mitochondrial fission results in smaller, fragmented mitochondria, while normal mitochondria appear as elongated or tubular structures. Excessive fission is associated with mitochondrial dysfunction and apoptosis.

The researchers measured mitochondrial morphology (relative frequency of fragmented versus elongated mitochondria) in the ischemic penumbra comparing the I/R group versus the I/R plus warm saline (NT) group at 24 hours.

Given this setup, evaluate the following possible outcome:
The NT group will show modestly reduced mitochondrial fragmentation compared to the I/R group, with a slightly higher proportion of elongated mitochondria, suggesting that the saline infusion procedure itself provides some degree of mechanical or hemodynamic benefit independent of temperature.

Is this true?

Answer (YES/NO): NO